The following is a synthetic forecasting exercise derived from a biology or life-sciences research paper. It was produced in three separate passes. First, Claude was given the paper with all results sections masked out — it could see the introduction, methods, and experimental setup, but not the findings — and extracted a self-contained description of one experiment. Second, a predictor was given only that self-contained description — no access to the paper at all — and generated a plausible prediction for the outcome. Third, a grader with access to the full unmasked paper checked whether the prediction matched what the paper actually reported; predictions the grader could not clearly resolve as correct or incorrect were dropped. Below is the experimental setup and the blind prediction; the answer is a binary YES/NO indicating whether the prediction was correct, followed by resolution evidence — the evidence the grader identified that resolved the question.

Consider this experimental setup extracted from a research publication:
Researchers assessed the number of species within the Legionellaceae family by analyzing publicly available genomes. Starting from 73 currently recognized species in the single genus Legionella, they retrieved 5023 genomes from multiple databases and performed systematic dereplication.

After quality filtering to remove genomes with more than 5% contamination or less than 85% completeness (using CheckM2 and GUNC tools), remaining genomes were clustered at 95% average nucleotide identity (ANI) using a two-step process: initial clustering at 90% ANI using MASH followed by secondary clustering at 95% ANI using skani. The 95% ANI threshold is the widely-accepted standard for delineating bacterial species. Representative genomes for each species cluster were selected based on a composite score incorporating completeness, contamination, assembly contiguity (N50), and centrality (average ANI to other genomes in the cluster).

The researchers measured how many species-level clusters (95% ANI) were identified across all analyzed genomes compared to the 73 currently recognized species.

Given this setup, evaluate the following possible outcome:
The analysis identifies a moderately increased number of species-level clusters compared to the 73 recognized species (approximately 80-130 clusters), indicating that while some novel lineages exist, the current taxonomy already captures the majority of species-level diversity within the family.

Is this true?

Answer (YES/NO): NO